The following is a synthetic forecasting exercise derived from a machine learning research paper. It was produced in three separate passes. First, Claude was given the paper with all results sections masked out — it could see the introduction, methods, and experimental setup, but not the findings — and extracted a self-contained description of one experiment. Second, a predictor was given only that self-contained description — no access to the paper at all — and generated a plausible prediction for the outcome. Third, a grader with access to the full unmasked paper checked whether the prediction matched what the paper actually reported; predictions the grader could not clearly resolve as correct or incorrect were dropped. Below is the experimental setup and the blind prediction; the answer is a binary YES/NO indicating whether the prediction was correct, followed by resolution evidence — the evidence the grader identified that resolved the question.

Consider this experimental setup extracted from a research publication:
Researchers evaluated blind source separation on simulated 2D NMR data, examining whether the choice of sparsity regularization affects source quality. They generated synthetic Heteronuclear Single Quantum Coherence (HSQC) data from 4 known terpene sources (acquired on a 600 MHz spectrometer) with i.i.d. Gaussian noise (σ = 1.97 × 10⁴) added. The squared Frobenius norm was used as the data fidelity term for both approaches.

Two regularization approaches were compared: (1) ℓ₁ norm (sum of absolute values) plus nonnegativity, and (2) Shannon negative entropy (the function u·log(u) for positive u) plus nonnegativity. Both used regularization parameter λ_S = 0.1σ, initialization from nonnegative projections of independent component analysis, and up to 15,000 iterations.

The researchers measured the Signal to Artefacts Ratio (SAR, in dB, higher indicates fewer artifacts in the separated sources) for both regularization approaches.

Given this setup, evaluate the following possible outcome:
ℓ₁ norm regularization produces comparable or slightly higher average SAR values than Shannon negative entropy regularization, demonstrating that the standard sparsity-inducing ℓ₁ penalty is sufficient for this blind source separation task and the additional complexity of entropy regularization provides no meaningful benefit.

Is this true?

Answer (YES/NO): NO